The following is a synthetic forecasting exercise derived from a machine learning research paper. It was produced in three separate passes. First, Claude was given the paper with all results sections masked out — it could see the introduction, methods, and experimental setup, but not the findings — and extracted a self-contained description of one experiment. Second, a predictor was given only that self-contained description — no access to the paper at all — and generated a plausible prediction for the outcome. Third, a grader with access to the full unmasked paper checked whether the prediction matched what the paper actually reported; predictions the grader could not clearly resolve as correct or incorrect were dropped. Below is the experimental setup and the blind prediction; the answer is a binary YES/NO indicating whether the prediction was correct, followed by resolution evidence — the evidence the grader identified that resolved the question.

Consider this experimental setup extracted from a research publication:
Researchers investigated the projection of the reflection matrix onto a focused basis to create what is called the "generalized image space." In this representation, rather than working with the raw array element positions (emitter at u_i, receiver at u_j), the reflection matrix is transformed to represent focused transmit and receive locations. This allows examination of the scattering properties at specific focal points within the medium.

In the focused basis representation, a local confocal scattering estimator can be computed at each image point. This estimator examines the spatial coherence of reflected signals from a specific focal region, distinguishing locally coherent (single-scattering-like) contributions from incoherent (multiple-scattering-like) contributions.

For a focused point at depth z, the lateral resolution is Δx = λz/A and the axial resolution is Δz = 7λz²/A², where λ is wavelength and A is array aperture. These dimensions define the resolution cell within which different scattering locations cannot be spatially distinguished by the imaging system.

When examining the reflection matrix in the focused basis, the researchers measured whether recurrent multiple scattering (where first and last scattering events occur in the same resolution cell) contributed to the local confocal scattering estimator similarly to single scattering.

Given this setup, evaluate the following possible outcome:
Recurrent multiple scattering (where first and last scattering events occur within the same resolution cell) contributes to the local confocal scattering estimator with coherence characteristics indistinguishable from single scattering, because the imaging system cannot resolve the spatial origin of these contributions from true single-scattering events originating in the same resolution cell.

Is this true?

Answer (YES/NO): YES